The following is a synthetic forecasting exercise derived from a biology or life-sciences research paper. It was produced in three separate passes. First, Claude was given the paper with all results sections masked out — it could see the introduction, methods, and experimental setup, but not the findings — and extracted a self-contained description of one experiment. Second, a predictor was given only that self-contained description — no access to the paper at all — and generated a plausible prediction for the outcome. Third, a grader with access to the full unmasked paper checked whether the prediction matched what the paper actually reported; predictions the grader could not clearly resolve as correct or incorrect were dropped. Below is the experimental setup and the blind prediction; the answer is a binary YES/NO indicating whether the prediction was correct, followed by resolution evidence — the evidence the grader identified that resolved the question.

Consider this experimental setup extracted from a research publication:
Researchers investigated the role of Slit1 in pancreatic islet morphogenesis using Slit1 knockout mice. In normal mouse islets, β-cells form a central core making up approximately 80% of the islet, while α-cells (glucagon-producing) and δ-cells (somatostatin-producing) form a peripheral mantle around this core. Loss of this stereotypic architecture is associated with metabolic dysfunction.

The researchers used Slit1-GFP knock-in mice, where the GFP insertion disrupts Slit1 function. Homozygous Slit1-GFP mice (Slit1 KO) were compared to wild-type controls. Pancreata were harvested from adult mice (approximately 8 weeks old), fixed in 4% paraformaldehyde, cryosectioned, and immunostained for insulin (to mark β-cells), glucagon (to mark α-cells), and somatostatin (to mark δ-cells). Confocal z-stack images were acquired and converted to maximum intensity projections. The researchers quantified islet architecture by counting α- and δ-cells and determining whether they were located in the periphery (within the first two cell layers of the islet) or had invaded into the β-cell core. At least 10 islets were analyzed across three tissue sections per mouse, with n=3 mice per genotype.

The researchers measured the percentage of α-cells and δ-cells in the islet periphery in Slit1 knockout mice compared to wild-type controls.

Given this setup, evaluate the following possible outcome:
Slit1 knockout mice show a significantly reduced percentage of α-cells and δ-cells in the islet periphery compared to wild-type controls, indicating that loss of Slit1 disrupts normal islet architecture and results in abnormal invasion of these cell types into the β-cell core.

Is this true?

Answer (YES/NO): NO